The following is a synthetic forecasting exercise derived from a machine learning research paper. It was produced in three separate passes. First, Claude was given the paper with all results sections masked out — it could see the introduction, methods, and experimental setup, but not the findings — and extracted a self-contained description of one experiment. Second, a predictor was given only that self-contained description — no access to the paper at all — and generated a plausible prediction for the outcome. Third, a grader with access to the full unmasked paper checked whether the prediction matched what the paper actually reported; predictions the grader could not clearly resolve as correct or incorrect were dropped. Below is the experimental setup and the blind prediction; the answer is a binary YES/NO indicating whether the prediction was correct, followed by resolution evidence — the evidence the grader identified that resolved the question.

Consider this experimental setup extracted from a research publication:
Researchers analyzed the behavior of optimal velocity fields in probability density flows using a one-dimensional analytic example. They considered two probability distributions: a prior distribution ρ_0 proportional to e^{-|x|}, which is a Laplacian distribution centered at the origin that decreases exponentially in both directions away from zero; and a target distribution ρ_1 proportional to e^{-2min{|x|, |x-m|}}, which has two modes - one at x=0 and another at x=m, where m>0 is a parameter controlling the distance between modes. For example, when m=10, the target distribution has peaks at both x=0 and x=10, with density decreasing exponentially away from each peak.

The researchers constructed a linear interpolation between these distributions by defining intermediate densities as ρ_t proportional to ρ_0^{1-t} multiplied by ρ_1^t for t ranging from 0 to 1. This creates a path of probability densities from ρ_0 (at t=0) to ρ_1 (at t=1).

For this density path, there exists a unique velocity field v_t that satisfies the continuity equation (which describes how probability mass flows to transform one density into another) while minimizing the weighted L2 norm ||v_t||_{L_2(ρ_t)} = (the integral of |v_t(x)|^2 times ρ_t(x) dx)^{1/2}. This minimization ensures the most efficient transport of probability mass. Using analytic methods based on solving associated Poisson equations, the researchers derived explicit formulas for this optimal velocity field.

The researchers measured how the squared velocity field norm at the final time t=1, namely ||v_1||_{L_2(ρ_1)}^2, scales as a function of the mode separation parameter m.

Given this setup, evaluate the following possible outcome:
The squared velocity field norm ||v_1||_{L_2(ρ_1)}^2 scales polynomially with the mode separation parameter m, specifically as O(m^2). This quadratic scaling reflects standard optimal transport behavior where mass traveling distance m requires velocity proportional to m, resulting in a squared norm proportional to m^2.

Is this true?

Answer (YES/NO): NO